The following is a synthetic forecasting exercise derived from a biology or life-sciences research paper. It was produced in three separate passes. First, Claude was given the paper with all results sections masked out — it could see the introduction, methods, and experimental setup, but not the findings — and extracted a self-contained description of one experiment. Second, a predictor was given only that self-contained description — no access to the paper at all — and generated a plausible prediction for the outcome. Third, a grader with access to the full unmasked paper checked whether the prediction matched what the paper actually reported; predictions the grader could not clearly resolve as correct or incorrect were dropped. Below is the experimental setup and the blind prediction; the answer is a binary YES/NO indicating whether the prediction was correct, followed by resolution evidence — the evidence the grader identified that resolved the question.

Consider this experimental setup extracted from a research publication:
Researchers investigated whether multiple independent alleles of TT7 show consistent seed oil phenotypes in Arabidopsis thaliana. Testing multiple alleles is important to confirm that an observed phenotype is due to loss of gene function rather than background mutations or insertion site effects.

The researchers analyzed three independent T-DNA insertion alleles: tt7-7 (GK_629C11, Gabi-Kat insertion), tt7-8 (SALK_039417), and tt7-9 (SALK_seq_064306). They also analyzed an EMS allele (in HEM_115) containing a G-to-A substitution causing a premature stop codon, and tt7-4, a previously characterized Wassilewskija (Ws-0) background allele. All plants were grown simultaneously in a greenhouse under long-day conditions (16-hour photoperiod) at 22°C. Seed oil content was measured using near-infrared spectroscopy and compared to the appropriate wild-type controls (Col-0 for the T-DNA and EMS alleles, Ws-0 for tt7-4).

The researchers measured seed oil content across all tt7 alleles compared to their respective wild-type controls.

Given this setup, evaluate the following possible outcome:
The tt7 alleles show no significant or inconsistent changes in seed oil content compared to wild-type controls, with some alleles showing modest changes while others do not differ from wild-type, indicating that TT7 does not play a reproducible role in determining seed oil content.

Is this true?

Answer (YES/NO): NO